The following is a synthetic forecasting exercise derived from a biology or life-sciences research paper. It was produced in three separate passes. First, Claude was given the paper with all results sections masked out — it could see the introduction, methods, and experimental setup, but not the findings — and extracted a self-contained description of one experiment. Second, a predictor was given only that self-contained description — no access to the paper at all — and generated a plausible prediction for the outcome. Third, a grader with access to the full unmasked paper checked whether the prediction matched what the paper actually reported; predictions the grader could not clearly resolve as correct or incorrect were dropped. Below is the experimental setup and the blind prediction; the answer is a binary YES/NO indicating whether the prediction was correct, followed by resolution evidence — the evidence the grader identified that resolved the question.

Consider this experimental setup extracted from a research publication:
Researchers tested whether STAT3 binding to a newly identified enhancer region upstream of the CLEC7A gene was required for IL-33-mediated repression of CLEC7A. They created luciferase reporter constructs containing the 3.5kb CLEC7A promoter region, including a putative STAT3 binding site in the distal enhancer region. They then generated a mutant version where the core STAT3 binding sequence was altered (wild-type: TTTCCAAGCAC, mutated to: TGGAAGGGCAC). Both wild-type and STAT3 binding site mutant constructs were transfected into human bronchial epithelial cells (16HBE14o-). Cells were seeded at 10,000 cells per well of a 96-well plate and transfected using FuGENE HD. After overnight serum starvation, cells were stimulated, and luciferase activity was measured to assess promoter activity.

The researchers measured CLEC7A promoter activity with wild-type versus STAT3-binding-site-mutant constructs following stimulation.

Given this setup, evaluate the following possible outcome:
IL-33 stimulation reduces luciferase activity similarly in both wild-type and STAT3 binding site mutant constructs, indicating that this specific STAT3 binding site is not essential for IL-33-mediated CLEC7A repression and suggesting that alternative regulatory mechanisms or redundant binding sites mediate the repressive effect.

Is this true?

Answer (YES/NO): NO